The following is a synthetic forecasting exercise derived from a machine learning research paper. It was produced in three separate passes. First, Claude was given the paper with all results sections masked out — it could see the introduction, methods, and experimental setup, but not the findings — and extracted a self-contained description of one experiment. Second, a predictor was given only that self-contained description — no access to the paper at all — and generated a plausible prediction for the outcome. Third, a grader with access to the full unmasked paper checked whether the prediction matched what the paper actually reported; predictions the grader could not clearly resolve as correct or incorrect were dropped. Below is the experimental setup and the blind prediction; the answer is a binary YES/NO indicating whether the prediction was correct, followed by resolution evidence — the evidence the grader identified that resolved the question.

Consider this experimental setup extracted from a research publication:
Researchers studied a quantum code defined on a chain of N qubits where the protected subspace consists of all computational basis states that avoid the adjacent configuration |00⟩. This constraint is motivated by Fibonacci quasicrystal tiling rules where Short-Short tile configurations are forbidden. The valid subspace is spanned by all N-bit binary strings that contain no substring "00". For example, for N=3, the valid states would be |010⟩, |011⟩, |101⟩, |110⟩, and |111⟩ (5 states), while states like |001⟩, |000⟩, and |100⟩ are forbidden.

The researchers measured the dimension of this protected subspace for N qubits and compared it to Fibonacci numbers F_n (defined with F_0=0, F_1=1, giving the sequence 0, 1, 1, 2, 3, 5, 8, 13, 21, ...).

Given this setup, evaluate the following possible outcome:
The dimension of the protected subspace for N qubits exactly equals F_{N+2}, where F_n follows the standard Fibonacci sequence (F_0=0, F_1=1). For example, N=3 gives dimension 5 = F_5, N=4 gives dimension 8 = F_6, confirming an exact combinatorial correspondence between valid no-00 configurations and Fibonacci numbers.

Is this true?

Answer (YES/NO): YES